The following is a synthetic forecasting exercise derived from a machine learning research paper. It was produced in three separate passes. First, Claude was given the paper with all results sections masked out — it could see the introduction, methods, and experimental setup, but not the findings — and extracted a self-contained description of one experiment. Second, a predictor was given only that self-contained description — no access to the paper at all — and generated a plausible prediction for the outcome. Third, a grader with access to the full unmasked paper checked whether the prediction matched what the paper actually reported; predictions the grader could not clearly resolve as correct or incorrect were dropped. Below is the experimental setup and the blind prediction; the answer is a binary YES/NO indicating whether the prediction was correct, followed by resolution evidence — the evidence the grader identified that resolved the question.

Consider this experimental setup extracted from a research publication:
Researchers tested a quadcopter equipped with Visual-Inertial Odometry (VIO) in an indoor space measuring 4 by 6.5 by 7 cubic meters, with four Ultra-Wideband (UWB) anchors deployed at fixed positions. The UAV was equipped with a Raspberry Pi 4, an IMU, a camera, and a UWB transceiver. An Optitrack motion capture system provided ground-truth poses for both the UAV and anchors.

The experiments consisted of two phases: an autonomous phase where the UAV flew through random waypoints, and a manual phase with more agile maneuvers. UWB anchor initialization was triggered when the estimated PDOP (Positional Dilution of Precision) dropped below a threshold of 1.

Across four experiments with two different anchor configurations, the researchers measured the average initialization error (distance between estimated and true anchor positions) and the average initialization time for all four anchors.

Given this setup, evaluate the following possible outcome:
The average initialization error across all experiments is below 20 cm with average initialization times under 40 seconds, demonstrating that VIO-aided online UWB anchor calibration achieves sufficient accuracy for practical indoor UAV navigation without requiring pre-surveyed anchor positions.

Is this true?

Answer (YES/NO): NO